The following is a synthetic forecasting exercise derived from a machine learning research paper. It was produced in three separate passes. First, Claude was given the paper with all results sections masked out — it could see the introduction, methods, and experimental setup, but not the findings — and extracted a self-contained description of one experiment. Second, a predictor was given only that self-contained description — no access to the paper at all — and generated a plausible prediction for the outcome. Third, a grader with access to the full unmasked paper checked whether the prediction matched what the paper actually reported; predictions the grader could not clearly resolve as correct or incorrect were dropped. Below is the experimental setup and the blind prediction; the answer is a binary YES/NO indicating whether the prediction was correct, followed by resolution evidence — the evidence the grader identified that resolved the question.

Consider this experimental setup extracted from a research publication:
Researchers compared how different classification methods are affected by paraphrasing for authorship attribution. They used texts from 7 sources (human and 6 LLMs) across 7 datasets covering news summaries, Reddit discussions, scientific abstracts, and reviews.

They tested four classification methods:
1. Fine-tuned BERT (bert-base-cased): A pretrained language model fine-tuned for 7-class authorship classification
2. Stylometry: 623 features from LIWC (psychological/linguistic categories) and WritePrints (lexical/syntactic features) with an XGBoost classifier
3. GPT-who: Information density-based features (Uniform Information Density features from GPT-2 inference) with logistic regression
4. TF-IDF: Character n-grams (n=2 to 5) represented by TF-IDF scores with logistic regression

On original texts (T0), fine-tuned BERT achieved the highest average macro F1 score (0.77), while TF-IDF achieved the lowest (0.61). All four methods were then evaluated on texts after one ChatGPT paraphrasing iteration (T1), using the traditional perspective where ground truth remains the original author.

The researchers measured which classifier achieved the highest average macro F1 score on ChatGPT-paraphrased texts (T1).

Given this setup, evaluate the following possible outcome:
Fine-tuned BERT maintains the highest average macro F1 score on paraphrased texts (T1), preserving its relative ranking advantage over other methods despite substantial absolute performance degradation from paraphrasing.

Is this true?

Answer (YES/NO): NO